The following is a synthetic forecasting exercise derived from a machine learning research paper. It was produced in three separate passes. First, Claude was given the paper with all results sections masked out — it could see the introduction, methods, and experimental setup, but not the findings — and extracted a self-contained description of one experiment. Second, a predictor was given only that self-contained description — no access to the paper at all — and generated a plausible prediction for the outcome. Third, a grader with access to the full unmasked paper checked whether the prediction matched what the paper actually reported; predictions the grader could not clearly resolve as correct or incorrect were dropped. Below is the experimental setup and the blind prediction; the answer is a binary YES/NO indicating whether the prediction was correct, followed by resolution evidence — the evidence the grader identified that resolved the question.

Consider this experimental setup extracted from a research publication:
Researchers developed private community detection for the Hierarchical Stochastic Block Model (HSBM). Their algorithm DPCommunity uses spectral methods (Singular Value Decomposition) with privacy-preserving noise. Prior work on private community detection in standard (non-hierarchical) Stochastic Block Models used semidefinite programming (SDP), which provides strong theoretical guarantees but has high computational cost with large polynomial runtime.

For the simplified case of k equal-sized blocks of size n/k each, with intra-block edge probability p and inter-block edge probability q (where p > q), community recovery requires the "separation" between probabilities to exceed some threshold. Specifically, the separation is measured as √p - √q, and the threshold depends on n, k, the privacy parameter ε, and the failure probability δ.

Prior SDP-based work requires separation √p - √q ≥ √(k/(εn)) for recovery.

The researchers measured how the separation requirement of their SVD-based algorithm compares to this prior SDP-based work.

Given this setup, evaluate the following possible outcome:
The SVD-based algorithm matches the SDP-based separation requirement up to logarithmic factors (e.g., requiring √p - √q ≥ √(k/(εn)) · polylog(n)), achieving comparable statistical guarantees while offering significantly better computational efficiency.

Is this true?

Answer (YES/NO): NO